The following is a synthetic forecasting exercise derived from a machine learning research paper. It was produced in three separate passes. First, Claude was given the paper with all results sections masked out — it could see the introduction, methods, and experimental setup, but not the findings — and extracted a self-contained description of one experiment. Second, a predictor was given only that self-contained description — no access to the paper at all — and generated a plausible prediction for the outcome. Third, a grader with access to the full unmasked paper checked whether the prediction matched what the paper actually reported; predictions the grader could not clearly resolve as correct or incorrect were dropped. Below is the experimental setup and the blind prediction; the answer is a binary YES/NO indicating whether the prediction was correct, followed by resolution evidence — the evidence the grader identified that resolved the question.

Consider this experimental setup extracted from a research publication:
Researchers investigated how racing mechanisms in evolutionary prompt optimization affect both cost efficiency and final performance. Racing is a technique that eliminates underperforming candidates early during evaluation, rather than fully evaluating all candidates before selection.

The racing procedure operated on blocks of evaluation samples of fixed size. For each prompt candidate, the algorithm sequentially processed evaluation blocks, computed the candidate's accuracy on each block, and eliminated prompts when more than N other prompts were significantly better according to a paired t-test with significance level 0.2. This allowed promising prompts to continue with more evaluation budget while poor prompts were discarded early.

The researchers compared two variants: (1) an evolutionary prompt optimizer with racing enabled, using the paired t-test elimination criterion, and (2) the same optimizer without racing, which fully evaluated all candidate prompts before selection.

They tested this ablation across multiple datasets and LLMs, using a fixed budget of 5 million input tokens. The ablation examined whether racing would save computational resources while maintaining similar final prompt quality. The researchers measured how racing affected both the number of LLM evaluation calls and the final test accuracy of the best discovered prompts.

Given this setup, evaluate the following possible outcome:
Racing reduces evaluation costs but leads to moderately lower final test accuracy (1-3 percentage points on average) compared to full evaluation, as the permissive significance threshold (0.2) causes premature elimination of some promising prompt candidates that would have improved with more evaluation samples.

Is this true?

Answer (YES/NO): NO